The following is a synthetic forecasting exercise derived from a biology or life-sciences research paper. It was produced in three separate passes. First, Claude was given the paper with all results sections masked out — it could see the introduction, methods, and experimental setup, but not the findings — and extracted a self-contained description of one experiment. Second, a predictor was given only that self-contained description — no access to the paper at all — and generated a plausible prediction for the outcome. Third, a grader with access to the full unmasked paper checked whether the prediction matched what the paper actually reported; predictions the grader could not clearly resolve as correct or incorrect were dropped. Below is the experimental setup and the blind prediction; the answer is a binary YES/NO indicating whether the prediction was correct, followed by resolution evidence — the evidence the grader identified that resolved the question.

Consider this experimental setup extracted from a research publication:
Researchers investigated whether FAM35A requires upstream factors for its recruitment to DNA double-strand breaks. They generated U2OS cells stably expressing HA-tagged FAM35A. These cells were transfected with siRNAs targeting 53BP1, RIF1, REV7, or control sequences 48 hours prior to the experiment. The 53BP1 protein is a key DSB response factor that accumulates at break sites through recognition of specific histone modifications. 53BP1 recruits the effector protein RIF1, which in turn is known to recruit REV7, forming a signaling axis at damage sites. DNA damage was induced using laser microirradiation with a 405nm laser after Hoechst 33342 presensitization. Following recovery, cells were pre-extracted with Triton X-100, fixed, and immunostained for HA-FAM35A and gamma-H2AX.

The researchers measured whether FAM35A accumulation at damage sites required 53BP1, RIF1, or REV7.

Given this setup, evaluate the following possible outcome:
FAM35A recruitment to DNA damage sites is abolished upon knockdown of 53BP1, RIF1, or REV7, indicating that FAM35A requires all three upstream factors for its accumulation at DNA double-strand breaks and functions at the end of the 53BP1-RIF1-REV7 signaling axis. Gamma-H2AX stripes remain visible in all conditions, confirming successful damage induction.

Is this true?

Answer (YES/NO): NO